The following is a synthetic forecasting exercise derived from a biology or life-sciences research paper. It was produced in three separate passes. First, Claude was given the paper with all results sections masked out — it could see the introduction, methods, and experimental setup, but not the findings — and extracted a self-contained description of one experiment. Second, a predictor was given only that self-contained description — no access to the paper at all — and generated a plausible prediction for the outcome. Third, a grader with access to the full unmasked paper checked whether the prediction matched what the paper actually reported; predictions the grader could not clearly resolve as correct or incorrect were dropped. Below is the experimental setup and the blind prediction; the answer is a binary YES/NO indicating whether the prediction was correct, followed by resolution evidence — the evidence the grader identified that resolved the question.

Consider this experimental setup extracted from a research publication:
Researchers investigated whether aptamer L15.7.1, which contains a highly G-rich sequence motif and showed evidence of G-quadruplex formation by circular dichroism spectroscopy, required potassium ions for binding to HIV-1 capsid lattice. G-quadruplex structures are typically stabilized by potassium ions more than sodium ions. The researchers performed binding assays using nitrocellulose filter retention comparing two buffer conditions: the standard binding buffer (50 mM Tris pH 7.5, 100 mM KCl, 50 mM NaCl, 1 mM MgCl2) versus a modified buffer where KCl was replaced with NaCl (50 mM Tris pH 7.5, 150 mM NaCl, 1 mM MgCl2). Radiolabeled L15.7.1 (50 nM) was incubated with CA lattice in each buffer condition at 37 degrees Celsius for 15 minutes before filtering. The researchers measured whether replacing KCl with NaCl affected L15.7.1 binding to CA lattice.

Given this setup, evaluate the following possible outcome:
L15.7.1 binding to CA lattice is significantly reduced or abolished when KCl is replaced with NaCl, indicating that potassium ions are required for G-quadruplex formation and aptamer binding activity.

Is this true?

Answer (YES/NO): YES